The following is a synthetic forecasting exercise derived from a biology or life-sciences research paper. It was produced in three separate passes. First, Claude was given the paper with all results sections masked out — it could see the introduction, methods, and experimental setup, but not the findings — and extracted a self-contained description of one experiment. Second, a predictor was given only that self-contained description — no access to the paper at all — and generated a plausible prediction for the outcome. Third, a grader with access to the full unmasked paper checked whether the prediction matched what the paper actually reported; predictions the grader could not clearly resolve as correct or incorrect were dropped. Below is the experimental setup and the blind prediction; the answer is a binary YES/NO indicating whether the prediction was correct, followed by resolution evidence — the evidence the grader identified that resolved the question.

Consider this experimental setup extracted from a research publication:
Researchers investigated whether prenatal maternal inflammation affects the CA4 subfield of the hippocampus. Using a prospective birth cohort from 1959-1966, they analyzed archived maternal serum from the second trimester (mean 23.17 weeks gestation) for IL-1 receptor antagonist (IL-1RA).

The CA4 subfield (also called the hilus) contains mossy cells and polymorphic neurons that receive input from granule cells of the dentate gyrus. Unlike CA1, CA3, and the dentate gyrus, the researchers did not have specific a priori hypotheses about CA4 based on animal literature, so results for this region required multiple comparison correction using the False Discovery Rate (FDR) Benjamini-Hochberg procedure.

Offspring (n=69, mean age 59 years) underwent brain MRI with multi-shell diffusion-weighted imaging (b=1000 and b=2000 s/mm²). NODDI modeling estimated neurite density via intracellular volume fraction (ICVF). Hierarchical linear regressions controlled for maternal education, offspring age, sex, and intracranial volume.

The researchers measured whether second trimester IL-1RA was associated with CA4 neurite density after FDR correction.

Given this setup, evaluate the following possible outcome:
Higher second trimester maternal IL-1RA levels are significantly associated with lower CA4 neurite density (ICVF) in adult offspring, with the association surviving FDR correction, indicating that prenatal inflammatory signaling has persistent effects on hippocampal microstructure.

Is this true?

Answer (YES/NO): NO